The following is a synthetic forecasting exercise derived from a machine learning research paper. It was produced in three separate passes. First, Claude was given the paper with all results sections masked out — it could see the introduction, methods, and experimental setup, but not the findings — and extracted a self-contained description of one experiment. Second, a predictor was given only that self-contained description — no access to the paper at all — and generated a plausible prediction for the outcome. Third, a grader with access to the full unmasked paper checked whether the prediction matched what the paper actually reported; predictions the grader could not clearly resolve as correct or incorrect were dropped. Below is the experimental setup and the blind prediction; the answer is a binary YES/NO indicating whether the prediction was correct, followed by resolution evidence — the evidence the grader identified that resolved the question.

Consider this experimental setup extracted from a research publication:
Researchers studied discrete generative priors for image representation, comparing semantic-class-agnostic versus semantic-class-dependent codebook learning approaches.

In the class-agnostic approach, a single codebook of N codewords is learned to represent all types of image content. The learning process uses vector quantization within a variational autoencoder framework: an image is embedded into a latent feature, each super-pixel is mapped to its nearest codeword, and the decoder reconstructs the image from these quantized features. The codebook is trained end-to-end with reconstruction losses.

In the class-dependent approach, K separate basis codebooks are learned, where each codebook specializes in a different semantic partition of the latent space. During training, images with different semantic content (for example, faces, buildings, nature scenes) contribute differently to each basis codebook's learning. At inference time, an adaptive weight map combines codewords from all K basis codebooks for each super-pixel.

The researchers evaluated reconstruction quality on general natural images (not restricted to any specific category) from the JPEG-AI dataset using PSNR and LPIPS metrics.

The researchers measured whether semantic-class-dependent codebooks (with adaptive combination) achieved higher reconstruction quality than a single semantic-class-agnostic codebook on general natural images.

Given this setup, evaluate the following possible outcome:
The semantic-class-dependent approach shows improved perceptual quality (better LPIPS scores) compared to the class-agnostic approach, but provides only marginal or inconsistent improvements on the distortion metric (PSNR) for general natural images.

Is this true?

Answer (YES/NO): NO